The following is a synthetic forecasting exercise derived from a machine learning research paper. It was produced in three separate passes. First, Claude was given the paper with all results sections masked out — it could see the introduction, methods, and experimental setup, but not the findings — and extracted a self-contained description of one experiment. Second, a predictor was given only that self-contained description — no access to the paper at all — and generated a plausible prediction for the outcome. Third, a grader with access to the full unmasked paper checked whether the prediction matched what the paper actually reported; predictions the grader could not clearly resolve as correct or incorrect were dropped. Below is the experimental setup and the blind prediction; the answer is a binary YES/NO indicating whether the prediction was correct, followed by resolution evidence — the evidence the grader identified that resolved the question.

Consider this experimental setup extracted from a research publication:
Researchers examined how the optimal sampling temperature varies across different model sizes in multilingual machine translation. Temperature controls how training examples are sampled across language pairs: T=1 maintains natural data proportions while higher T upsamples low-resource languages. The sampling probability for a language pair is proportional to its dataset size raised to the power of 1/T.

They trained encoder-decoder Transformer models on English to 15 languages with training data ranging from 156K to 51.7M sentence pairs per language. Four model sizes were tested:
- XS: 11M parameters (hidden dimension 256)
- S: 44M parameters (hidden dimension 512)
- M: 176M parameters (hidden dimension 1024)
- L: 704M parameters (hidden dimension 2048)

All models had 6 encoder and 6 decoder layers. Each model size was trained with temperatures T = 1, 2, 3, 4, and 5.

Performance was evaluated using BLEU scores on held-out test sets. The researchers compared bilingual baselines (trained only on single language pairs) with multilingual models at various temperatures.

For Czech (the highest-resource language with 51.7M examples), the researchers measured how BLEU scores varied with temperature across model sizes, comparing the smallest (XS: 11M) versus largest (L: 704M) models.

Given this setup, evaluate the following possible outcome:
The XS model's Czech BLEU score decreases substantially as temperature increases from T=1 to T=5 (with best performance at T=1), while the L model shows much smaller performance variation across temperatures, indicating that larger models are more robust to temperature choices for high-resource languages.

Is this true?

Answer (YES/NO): YES